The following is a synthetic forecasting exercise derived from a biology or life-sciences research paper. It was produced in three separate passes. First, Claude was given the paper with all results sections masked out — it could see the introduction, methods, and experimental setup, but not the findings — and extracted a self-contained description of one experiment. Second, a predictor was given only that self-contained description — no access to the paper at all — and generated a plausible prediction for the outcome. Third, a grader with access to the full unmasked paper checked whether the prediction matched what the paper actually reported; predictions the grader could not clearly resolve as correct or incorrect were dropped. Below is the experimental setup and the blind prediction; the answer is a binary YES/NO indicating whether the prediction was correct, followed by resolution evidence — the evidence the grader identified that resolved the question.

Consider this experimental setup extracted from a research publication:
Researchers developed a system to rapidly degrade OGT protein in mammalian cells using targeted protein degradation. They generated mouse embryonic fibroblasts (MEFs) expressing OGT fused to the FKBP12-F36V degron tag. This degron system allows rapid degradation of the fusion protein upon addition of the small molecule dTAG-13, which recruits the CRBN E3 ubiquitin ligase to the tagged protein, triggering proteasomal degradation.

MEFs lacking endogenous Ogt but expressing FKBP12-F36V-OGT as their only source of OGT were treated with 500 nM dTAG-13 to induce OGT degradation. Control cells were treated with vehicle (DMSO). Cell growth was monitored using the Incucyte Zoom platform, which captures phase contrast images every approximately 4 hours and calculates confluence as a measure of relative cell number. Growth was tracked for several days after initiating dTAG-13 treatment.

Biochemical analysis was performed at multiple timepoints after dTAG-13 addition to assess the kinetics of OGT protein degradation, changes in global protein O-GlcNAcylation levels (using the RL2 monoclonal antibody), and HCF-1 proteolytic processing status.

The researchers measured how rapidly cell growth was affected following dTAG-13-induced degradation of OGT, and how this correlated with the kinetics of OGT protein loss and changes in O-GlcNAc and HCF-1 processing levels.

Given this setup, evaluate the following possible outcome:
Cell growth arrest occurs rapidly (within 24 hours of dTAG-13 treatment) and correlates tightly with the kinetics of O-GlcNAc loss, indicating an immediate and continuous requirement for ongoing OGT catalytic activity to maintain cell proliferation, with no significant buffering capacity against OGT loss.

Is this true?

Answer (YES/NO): NO